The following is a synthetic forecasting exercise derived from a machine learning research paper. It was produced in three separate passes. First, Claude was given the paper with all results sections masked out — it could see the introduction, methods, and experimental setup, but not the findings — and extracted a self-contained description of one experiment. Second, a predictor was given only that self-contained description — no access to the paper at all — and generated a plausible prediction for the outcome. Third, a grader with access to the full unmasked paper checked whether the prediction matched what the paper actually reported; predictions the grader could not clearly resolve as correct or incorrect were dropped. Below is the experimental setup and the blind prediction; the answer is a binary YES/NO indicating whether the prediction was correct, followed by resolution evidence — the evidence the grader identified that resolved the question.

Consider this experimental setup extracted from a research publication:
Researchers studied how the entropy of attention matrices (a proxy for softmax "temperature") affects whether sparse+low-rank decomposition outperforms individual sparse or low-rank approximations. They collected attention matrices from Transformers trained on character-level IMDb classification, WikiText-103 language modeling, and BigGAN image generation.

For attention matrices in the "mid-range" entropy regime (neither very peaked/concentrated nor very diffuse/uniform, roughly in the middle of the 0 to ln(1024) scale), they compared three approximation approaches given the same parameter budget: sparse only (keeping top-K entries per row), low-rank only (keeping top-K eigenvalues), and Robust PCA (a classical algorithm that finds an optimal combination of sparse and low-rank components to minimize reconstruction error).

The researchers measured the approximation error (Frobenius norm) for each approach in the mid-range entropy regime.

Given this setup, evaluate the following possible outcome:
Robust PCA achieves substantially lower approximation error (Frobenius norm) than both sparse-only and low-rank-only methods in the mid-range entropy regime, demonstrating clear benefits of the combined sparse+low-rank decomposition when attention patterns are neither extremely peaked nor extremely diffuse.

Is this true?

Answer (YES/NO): YES